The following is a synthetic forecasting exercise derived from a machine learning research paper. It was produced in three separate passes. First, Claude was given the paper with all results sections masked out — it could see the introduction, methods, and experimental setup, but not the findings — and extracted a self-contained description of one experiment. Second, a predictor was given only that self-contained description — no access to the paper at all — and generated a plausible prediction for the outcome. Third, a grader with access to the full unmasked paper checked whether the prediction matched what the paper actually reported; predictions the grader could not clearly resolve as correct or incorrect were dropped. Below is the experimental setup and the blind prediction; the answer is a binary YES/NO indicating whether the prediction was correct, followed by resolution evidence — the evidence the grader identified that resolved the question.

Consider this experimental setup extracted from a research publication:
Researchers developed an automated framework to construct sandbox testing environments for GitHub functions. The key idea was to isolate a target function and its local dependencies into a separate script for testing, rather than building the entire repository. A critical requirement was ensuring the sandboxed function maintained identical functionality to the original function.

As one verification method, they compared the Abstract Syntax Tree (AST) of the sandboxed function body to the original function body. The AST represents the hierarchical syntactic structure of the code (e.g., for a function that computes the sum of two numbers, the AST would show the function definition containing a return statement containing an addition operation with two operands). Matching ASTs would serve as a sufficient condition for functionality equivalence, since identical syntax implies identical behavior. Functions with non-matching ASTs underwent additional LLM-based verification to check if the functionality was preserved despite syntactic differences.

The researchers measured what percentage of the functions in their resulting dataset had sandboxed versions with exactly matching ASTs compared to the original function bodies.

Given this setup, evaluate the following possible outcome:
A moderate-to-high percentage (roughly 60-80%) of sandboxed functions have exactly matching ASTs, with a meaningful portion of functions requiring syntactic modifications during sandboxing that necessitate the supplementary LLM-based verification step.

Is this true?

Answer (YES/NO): NO